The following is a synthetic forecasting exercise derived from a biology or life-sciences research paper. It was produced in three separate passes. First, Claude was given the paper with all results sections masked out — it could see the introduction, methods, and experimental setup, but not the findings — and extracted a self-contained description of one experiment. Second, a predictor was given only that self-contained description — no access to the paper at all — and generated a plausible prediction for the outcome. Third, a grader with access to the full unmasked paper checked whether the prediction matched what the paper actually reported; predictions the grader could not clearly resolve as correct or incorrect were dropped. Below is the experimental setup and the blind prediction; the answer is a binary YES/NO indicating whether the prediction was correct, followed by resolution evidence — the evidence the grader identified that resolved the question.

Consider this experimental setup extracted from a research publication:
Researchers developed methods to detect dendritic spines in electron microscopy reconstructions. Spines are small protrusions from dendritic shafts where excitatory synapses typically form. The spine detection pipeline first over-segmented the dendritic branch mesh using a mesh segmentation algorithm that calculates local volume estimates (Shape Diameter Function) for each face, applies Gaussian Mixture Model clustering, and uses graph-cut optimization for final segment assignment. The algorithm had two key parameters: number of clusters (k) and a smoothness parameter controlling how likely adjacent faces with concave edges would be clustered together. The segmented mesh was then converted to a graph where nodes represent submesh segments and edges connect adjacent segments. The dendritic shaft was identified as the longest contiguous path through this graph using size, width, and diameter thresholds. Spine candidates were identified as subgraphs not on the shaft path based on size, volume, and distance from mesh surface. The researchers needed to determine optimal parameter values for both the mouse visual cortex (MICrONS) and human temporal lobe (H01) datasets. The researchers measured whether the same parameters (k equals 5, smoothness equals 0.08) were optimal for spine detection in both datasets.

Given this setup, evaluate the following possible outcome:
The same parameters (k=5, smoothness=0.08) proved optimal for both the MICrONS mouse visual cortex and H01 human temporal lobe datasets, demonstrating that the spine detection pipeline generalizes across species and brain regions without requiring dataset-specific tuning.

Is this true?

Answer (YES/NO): YES